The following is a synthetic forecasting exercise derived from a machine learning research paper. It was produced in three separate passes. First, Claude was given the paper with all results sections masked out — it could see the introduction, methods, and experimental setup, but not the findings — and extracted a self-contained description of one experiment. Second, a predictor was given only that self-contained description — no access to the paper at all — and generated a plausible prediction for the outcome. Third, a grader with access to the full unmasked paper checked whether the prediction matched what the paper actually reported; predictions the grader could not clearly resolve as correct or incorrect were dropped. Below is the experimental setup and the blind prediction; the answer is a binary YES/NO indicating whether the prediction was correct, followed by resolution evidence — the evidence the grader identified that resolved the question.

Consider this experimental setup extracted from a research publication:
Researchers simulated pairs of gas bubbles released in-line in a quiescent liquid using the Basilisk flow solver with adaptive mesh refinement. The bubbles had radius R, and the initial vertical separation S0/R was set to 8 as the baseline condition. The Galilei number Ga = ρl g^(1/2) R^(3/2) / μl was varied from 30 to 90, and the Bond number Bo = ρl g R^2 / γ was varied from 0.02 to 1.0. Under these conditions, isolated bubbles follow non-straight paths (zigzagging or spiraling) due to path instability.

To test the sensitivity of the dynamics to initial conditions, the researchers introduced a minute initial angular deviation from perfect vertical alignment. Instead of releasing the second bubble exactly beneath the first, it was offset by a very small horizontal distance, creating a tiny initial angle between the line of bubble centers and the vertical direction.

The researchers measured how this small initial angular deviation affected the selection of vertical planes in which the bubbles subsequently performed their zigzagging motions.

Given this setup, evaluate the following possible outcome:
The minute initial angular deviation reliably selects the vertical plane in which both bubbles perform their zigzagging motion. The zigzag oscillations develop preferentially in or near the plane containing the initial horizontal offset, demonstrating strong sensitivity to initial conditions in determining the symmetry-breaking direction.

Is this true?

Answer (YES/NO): YES